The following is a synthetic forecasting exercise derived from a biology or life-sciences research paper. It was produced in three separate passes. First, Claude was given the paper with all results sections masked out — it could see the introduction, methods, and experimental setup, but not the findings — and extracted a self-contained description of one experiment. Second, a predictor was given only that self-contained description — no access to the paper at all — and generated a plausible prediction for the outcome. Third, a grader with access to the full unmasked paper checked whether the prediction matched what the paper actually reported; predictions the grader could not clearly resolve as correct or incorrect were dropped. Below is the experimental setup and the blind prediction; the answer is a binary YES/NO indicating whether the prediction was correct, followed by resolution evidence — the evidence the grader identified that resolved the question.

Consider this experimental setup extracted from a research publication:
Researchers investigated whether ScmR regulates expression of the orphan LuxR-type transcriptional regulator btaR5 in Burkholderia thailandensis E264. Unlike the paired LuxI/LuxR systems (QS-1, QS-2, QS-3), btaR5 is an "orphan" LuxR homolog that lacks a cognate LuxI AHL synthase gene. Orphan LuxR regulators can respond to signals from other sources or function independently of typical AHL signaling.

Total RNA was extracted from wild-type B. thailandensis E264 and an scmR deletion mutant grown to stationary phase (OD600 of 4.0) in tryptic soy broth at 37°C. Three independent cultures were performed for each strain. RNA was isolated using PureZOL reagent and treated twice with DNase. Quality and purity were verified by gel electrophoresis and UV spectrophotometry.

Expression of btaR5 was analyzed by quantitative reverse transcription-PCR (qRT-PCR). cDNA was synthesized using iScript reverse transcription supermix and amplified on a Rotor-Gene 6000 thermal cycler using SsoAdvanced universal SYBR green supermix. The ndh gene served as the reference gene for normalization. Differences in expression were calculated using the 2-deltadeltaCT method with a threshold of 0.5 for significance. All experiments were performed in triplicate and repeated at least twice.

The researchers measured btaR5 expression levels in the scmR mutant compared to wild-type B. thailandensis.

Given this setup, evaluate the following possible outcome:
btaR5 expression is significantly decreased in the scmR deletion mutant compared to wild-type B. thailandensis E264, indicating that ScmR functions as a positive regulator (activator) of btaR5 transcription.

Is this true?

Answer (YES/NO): YES